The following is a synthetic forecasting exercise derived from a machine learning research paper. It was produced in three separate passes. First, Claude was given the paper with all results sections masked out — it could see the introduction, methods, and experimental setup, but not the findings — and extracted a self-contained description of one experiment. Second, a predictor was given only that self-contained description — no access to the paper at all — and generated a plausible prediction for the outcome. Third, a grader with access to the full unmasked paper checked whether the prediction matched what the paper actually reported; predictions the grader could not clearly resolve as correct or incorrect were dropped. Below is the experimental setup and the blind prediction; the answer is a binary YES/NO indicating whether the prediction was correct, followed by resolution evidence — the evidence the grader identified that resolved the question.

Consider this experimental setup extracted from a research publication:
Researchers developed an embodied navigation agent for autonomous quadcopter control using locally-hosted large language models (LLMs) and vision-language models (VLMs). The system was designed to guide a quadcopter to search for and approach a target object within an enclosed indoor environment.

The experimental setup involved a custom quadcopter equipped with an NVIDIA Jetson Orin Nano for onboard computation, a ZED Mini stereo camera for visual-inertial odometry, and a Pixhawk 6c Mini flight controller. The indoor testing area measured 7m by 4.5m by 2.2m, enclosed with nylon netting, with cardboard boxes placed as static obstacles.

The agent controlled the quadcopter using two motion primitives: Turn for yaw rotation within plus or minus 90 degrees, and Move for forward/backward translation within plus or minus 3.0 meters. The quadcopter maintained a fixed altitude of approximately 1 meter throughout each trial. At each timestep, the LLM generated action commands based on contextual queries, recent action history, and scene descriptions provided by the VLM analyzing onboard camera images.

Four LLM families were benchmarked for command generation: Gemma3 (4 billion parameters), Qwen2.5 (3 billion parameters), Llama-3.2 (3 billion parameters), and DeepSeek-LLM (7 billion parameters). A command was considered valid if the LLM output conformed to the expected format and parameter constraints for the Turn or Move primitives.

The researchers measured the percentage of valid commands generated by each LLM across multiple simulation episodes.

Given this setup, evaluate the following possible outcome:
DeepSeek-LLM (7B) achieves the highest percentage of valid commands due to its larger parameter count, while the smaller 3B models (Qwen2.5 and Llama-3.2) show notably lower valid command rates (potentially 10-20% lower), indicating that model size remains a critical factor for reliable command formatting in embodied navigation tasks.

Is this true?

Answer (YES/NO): NO